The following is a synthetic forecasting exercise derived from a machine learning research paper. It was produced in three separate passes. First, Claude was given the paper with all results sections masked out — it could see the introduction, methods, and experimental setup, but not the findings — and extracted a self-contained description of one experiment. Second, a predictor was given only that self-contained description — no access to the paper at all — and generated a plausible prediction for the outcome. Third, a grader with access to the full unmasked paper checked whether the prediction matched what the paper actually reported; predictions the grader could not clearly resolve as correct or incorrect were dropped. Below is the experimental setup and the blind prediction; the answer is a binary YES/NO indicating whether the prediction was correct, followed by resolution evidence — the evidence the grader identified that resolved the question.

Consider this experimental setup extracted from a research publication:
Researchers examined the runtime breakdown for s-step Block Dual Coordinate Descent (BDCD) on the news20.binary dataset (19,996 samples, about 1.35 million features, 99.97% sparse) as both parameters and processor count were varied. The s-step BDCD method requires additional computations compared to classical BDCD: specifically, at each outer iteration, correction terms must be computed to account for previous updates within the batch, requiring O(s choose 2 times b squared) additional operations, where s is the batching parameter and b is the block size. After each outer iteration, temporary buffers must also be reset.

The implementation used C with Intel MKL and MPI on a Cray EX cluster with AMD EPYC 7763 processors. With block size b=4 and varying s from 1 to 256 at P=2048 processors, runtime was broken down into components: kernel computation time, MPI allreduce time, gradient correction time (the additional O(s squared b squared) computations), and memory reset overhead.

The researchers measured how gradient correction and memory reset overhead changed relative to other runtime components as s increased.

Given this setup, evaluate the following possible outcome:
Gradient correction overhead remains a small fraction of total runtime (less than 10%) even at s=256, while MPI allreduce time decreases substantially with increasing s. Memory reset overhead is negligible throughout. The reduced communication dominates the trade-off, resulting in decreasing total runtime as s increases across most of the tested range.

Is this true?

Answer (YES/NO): NO